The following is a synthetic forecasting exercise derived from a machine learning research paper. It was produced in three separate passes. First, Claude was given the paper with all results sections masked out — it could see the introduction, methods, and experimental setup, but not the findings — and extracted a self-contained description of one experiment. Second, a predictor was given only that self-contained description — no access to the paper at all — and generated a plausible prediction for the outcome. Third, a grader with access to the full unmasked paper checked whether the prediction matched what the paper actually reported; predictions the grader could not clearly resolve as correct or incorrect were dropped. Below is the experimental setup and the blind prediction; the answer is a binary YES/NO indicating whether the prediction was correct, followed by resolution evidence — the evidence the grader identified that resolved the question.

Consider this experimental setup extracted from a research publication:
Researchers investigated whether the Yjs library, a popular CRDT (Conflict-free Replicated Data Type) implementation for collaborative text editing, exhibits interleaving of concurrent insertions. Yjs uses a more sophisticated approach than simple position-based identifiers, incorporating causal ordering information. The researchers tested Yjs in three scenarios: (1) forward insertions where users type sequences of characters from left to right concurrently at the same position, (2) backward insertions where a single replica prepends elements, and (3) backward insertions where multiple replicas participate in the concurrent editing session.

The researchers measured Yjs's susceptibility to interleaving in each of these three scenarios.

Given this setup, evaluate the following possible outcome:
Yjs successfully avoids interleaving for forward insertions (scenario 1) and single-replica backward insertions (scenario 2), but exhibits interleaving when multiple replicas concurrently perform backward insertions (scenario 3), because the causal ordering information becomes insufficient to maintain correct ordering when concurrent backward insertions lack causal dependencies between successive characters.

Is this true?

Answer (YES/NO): YES